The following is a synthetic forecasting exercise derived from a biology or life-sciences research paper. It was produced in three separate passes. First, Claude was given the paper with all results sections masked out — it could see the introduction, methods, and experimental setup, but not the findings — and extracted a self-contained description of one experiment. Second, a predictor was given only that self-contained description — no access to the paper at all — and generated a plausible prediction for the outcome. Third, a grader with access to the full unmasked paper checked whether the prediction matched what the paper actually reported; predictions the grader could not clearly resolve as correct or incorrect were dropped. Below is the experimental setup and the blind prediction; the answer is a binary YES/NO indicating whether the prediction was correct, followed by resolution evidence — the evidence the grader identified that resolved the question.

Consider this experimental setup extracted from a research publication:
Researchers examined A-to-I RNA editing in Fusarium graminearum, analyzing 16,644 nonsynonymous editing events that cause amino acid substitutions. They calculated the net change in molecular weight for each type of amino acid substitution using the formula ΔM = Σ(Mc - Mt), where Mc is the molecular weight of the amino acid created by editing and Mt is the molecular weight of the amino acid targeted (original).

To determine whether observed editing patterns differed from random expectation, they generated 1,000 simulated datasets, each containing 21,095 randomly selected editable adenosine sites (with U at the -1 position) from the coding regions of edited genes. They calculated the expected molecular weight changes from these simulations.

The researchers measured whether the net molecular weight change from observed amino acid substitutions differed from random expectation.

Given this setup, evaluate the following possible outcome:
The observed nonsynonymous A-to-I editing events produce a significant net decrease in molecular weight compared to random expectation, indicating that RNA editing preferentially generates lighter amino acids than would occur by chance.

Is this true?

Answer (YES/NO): YES